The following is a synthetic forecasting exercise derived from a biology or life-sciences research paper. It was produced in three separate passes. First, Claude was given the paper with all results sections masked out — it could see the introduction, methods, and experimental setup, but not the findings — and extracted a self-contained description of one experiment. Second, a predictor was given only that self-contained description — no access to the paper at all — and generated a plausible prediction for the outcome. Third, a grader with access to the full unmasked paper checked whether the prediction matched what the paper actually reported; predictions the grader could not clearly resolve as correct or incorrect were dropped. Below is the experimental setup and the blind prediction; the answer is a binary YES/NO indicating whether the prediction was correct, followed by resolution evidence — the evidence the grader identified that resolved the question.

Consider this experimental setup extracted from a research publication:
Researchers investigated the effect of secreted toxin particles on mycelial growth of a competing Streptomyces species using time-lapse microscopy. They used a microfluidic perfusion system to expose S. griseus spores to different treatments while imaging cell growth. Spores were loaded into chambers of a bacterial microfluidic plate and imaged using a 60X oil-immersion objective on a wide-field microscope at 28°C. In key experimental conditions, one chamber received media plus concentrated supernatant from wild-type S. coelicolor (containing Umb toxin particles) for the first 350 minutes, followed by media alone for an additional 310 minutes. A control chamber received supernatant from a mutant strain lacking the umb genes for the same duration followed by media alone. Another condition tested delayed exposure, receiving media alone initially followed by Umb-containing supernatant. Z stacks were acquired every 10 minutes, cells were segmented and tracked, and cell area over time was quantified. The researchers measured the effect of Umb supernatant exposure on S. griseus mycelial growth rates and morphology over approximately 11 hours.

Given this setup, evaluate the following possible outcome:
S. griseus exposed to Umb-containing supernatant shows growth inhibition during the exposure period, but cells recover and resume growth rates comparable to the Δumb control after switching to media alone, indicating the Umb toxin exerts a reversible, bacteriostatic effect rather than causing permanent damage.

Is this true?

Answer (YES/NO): NO